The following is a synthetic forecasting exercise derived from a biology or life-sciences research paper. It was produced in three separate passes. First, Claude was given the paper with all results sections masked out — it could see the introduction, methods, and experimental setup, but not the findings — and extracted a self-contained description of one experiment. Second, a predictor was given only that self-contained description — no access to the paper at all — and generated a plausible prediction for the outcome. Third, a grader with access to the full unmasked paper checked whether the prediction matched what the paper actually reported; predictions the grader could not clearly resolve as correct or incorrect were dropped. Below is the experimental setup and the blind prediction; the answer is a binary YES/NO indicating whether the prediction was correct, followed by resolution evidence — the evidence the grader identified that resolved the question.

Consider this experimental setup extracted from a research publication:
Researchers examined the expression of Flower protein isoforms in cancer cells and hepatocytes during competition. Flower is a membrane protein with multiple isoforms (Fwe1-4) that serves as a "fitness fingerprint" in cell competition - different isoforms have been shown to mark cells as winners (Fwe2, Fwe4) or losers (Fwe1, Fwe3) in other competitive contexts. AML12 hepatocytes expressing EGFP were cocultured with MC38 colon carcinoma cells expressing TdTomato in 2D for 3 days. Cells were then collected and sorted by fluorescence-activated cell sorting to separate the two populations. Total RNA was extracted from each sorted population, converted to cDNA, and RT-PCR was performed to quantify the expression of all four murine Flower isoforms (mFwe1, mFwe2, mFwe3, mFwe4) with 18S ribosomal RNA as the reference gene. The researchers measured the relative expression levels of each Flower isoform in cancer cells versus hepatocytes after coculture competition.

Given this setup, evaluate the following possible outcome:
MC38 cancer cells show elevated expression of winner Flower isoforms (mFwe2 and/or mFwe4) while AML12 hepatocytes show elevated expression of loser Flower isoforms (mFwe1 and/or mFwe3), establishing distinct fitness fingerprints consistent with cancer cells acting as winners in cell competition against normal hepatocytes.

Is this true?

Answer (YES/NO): NO